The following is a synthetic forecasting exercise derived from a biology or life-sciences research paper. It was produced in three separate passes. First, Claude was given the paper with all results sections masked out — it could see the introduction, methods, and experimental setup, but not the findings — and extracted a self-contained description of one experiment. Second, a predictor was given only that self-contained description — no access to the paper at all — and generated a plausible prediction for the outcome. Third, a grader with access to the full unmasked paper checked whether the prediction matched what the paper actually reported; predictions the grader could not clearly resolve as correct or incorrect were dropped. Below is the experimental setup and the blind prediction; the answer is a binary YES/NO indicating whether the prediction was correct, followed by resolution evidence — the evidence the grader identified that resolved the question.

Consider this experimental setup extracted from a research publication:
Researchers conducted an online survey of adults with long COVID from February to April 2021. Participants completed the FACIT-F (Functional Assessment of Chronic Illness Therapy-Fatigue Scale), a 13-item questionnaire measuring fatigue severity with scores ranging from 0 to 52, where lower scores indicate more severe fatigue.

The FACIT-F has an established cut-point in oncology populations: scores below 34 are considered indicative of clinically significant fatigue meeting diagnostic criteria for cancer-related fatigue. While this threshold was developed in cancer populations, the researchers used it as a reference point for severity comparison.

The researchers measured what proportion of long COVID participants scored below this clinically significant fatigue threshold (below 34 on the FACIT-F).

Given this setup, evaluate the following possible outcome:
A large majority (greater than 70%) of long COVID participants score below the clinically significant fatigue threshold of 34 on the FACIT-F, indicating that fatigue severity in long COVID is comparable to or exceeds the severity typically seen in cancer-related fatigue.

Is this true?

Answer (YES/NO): YES